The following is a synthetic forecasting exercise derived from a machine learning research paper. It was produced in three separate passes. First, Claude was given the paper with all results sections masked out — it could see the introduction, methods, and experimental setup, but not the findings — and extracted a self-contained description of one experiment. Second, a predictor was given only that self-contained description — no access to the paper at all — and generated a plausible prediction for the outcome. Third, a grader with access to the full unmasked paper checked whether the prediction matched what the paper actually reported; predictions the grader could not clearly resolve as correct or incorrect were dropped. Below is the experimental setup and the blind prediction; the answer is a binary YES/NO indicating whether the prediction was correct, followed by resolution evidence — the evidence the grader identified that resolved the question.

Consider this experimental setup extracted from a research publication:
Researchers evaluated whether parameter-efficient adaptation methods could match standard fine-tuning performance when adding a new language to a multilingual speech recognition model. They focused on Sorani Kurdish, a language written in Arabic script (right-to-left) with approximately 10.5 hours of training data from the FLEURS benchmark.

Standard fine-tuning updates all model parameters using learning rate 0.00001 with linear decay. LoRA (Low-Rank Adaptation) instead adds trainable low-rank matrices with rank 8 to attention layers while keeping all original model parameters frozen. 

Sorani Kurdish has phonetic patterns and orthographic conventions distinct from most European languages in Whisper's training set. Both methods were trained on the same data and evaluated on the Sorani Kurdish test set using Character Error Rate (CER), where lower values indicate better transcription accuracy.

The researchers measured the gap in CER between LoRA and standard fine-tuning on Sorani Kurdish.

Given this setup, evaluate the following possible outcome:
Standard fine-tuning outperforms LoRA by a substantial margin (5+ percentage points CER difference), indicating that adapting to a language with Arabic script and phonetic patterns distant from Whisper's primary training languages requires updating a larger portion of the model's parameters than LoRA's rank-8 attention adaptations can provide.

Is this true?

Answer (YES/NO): NO